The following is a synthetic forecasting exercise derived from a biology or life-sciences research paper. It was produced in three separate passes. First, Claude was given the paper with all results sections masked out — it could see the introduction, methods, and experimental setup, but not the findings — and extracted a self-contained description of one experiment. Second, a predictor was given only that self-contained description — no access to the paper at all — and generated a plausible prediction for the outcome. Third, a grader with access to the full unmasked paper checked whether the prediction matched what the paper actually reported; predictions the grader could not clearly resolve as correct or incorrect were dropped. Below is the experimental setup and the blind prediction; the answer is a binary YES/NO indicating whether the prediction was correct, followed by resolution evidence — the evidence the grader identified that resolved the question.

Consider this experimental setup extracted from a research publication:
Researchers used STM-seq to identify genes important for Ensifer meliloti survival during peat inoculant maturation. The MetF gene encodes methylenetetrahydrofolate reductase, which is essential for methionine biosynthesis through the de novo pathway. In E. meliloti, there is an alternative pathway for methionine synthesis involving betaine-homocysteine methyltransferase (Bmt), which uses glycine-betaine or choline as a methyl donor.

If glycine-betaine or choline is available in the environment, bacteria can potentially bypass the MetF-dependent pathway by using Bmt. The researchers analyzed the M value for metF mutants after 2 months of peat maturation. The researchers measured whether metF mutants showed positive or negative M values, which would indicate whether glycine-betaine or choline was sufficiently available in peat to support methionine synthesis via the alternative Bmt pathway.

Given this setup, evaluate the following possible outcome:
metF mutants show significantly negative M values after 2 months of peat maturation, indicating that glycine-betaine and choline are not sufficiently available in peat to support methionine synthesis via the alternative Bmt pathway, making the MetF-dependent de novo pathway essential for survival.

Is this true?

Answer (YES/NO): YES